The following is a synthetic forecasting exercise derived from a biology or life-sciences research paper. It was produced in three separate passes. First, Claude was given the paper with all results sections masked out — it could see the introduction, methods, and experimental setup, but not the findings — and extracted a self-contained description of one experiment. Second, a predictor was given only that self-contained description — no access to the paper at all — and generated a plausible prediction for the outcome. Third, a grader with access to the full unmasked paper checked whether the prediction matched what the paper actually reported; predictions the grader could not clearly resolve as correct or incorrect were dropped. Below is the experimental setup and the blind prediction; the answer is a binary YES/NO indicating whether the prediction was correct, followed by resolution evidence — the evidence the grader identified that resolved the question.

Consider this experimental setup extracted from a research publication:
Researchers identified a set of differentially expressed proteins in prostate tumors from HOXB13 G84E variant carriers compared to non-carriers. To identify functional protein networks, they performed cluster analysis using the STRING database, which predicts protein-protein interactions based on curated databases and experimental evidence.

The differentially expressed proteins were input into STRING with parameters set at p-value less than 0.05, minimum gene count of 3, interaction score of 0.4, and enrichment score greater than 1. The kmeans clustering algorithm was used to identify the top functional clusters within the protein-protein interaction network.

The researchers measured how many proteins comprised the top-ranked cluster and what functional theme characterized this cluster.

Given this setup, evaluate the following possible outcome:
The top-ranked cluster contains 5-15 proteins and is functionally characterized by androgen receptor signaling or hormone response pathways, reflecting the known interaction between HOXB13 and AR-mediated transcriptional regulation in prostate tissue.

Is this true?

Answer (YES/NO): NO